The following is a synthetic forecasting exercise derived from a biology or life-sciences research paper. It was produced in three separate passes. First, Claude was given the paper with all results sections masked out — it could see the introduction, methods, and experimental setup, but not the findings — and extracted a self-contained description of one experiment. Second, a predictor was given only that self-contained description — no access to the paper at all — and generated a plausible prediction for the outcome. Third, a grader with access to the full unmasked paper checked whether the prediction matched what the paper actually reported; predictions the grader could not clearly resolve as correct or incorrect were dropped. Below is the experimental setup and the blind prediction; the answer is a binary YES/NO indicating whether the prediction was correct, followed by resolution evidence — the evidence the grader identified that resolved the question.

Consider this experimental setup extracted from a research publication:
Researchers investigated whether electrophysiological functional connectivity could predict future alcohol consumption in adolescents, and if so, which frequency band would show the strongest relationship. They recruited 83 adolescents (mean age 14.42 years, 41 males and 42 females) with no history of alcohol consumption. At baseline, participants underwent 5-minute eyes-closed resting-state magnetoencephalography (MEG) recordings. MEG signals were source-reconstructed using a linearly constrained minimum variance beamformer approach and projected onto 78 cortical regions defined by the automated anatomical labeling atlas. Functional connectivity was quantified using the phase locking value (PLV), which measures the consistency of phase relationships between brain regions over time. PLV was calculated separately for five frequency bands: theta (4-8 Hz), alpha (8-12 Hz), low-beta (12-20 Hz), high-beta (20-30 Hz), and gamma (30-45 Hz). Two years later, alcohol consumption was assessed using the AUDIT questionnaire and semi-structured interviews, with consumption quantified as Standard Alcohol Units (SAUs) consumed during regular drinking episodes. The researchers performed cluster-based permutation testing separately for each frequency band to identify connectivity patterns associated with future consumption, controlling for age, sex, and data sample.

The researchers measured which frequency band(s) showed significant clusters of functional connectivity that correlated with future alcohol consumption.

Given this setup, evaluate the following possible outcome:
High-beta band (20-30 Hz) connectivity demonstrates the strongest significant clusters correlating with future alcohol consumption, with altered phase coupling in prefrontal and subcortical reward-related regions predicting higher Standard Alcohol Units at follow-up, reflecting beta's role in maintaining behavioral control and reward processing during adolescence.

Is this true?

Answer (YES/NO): NO